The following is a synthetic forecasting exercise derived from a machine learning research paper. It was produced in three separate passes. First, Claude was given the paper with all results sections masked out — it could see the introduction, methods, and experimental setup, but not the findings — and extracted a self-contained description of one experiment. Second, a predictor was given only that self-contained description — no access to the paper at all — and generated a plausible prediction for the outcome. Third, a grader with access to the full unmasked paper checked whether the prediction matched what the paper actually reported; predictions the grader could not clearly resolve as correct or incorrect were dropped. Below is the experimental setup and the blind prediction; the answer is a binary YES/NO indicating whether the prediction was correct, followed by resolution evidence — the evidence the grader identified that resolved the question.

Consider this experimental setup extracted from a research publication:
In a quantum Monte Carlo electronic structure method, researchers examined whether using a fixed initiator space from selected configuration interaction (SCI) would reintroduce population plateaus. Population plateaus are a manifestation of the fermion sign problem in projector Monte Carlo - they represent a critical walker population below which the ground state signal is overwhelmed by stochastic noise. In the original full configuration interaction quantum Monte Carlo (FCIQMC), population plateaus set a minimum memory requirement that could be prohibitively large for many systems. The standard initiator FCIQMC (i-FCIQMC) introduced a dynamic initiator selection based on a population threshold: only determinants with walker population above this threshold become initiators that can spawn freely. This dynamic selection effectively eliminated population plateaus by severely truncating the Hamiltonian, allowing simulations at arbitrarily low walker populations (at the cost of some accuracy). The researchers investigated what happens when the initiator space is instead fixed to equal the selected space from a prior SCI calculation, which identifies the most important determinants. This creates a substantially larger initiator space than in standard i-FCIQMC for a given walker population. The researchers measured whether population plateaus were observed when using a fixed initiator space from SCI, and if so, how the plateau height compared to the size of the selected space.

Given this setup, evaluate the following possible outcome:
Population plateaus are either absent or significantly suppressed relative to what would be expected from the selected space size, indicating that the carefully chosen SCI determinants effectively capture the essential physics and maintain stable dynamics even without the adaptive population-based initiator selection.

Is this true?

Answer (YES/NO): NO